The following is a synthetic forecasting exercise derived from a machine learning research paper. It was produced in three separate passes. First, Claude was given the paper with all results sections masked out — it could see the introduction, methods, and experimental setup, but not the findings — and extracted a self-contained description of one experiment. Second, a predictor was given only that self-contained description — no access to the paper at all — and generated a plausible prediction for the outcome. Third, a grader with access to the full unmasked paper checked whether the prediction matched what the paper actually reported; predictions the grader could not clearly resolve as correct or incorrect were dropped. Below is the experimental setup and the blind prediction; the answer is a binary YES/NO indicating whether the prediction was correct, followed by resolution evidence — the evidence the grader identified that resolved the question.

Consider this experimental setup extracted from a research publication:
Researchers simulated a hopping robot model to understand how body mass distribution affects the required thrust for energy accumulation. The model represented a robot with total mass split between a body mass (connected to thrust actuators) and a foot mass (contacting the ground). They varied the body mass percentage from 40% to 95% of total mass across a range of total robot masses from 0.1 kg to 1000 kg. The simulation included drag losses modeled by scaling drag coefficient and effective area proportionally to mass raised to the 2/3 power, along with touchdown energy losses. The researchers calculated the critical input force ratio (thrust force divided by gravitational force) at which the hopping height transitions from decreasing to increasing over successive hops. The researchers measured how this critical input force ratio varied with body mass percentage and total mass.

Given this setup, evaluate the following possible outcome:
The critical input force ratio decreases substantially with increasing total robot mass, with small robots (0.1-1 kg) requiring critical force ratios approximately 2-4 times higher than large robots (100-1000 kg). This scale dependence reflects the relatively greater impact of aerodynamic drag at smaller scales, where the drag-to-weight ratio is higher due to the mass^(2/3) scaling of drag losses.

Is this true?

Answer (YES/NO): NO